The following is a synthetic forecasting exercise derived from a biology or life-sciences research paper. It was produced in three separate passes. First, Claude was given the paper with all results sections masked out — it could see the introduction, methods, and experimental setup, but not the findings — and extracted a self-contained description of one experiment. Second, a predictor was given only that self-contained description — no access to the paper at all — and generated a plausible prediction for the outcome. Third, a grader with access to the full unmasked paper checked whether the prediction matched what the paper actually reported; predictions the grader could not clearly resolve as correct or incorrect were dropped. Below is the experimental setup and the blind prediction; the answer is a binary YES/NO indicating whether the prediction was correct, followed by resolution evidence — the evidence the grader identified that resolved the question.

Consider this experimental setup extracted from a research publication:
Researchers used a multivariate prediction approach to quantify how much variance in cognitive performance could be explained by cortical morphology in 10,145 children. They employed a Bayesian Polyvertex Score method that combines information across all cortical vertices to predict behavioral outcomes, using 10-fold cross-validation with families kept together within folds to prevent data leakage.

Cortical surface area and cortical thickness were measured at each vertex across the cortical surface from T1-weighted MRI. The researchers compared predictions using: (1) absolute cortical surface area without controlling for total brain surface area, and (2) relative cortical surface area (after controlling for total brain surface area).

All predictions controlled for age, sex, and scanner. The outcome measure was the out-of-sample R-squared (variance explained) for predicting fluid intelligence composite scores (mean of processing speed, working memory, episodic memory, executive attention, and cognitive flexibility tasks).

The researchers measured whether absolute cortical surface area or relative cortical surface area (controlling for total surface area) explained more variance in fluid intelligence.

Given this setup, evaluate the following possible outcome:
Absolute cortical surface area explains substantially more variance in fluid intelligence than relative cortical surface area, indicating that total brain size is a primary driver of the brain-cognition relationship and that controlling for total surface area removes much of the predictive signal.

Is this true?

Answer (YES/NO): NO